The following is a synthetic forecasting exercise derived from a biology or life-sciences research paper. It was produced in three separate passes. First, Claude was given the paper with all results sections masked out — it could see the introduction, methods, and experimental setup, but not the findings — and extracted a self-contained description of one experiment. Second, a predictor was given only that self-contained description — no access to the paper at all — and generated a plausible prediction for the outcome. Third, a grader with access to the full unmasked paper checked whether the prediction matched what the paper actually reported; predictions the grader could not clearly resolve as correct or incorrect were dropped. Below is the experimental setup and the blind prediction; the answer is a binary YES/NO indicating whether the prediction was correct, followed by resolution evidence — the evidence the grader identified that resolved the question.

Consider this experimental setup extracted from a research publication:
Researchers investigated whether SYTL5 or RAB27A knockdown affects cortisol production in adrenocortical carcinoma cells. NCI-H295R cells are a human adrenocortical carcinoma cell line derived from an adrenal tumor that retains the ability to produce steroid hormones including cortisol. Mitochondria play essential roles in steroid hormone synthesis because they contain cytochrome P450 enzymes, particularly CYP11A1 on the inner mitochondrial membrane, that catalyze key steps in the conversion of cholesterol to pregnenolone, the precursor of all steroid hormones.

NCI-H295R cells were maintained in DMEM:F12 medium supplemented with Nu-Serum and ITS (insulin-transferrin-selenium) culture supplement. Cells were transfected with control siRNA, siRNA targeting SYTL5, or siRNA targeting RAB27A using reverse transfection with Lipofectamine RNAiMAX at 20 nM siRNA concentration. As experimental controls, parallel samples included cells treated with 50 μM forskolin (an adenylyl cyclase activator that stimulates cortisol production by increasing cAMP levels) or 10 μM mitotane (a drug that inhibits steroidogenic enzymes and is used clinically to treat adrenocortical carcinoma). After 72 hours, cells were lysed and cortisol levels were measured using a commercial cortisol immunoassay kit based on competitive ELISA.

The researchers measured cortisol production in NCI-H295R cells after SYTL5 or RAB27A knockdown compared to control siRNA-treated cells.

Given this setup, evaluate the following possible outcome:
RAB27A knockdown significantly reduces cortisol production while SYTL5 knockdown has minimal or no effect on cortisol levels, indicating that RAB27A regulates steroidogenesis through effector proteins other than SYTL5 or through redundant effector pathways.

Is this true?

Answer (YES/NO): NO